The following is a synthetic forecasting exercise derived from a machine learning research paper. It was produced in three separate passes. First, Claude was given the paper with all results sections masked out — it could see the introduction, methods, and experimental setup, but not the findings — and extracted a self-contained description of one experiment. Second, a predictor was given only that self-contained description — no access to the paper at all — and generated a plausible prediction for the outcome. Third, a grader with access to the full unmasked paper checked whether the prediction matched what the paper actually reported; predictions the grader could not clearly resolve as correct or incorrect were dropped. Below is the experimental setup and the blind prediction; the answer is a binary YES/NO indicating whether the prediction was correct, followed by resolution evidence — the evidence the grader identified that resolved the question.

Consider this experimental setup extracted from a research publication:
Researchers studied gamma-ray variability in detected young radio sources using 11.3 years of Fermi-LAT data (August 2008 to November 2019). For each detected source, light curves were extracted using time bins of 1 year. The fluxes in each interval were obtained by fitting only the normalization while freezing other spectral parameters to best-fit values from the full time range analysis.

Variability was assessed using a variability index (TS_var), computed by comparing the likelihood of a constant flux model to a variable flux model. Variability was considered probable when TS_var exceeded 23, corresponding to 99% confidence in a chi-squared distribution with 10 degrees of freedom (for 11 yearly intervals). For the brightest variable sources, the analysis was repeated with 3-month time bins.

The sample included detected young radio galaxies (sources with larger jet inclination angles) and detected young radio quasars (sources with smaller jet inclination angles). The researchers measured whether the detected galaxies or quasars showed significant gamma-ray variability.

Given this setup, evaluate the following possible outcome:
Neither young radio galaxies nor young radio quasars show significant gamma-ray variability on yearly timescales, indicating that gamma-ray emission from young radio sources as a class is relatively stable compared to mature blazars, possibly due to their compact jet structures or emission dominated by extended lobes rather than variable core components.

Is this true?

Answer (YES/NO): NO